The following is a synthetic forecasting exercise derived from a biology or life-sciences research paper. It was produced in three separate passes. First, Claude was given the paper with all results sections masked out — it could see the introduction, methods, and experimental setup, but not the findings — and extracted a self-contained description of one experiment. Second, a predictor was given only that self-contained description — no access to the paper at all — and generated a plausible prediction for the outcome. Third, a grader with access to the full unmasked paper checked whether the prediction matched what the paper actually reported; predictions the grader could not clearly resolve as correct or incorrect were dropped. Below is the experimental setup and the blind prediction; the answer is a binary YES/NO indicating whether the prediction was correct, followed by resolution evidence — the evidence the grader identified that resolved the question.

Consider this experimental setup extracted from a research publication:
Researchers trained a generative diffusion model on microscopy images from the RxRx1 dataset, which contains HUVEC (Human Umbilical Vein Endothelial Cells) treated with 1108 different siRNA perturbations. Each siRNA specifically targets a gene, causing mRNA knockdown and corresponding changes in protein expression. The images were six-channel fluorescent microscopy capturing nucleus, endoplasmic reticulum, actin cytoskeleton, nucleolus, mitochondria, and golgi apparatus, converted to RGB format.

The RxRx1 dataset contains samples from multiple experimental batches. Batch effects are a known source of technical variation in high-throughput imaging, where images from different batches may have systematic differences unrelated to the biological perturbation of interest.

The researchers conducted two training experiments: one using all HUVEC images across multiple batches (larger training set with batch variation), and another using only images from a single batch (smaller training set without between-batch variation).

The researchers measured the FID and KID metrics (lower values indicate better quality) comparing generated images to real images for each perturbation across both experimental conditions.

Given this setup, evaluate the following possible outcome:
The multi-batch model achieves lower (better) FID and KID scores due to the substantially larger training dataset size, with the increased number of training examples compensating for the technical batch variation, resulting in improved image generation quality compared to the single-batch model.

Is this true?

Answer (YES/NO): YES